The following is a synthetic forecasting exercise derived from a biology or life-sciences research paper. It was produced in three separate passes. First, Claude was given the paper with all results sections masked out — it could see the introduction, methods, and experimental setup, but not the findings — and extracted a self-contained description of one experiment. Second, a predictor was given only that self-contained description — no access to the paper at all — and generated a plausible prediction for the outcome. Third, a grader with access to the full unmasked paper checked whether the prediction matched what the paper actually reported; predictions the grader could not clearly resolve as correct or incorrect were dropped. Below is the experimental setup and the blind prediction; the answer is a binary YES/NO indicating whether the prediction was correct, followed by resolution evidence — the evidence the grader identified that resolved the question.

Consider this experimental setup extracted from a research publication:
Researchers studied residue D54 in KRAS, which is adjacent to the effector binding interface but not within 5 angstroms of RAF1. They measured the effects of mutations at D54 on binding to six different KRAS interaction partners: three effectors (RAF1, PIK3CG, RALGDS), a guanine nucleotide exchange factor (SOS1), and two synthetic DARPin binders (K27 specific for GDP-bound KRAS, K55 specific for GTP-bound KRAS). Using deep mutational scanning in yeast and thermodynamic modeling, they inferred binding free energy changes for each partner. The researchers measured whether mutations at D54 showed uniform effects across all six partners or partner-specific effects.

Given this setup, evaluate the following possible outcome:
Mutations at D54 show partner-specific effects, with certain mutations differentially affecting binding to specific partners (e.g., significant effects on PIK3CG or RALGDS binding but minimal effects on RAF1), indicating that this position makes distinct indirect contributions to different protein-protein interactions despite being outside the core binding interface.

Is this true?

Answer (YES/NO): NO